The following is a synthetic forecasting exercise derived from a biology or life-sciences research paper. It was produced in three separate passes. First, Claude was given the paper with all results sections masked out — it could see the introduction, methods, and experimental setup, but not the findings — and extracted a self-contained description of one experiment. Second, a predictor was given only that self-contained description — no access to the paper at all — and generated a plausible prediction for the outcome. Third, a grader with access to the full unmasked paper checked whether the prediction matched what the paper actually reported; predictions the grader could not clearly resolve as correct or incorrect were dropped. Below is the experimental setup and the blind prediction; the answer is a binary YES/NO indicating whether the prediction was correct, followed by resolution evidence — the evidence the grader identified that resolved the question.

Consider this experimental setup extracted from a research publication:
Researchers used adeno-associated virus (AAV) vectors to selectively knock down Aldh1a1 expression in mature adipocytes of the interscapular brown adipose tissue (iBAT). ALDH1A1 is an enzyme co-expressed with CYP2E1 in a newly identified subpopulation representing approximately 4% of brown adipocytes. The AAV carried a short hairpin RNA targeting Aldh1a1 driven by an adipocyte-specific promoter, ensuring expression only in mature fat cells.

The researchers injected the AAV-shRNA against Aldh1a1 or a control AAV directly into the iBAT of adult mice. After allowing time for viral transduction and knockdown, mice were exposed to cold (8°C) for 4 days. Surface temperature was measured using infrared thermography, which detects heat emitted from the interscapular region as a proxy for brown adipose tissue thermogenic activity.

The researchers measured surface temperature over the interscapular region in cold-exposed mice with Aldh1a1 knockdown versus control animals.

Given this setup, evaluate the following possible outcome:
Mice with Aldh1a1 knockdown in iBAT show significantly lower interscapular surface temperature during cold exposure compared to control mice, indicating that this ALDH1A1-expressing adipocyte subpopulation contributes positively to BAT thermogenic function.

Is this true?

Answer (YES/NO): NO